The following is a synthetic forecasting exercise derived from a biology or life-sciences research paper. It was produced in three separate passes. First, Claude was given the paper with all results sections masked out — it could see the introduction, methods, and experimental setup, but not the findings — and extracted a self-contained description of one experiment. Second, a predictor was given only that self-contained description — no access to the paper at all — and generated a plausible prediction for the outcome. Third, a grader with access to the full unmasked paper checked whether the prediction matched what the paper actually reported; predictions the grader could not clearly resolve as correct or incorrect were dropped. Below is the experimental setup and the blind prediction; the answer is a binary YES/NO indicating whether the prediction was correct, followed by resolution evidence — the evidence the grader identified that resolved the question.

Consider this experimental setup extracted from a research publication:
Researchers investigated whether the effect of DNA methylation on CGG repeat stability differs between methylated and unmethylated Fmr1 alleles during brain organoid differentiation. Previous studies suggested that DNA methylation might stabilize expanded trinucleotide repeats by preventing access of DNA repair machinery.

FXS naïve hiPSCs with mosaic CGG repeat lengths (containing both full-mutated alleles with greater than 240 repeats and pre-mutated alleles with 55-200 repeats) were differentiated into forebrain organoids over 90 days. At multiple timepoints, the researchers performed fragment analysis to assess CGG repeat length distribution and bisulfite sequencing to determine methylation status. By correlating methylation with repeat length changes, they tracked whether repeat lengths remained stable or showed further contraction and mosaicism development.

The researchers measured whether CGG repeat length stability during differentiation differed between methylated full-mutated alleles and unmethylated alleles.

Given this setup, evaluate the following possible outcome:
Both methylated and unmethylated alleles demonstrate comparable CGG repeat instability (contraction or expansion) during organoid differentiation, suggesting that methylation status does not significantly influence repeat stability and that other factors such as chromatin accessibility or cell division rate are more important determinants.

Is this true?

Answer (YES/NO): NO